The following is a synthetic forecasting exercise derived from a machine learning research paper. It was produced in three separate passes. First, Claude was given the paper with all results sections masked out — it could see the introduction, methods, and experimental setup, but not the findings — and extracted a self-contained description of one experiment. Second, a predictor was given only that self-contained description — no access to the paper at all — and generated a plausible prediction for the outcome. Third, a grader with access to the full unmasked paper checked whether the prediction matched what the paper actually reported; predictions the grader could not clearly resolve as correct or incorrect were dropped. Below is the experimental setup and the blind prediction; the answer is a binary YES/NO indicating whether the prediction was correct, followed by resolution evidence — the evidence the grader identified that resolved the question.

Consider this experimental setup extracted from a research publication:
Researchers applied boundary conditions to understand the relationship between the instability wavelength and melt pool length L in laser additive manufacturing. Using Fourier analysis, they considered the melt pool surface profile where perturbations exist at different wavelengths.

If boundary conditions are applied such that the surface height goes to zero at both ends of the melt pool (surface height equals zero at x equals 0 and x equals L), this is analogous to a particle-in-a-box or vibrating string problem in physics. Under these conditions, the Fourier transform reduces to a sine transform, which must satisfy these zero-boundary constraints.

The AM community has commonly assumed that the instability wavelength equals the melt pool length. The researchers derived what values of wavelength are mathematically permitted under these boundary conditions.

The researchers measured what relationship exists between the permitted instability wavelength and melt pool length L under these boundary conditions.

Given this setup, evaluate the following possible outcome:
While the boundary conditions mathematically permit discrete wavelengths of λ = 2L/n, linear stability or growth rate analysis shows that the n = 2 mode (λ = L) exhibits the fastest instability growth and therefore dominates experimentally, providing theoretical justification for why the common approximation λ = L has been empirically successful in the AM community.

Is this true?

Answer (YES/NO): NO